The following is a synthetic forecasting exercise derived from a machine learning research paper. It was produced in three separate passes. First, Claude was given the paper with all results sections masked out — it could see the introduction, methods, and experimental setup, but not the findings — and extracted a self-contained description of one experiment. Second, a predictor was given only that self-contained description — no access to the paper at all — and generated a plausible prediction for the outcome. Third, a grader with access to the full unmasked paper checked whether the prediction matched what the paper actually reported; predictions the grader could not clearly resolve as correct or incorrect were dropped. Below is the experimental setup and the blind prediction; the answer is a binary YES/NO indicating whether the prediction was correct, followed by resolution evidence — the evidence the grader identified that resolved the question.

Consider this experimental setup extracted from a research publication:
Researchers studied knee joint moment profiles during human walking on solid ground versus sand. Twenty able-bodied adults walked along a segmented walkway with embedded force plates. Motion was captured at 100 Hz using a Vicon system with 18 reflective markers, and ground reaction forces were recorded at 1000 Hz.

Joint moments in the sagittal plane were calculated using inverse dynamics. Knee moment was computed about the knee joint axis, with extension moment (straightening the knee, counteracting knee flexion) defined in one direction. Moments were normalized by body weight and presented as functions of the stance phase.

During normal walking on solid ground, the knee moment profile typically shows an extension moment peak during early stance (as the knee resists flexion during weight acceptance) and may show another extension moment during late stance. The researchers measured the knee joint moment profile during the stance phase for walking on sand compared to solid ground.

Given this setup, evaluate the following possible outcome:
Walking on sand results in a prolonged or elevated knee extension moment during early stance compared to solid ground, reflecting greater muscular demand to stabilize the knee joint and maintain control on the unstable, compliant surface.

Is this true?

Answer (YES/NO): NO